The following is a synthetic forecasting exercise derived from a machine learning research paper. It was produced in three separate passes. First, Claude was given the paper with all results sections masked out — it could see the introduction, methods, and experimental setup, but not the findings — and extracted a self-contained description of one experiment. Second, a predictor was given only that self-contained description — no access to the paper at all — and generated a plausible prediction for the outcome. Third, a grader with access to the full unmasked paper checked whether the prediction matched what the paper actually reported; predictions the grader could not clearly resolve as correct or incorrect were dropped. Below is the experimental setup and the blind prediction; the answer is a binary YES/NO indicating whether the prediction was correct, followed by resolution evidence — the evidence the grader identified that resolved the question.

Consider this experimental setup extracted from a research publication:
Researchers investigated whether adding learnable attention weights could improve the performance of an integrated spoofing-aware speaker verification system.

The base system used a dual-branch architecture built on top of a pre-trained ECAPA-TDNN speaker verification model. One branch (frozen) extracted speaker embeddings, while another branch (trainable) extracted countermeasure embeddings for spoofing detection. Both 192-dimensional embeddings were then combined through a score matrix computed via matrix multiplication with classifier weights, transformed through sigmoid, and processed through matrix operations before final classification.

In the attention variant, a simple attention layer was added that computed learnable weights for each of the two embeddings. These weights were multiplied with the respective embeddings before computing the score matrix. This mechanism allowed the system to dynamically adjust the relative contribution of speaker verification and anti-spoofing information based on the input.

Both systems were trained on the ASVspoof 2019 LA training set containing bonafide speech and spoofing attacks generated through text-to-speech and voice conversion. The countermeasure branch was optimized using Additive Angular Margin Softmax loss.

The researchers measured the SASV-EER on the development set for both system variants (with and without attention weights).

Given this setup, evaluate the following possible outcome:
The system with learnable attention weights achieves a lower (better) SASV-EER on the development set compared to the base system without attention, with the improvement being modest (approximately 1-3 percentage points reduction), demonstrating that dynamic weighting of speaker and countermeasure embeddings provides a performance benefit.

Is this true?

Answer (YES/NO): NO